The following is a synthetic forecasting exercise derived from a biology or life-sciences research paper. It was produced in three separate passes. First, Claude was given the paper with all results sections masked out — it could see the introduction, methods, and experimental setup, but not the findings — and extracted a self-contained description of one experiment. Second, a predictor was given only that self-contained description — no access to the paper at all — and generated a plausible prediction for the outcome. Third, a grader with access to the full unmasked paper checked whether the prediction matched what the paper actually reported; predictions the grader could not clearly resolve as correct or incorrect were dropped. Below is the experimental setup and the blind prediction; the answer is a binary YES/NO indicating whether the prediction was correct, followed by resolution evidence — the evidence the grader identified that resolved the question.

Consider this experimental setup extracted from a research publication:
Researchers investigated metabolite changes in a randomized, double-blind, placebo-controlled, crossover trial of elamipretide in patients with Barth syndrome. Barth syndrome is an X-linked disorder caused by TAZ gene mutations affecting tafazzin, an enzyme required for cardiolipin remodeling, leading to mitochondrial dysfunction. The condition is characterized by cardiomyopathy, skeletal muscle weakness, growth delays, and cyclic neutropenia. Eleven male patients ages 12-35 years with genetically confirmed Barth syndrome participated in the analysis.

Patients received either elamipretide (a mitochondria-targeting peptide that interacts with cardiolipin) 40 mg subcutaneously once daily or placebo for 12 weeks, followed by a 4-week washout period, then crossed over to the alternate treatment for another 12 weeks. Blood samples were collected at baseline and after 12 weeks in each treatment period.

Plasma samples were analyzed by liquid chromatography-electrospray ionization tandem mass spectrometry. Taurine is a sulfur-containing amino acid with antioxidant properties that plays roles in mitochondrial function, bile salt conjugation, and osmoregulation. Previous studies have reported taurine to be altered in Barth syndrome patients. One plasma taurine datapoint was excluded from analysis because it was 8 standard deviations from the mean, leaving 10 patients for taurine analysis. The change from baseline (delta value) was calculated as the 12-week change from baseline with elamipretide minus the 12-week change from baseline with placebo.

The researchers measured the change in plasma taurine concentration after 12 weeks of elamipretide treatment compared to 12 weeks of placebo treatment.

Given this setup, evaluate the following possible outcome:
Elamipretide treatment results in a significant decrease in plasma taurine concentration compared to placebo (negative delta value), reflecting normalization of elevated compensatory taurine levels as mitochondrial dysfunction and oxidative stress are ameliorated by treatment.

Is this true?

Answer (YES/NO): NO